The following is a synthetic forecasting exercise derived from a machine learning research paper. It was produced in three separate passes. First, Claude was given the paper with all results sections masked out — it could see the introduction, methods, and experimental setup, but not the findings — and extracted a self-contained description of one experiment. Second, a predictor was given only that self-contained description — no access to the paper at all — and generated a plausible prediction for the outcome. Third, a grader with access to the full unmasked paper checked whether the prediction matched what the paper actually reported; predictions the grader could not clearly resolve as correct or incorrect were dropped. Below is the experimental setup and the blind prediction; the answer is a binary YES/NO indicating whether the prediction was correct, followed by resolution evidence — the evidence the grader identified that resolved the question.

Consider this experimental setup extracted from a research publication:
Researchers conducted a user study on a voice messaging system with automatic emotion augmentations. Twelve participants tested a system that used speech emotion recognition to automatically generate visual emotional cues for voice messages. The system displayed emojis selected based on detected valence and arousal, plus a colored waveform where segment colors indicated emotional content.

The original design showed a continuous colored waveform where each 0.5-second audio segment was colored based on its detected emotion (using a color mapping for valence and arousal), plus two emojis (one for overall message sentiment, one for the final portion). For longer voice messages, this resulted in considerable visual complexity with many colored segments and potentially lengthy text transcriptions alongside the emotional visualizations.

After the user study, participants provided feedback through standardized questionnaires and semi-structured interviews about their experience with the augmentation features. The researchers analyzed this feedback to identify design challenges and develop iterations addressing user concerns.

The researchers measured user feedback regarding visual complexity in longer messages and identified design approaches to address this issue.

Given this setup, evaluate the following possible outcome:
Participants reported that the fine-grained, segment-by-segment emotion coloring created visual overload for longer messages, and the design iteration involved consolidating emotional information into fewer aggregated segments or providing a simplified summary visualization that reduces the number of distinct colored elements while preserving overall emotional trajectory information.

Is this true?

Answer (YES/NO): YES